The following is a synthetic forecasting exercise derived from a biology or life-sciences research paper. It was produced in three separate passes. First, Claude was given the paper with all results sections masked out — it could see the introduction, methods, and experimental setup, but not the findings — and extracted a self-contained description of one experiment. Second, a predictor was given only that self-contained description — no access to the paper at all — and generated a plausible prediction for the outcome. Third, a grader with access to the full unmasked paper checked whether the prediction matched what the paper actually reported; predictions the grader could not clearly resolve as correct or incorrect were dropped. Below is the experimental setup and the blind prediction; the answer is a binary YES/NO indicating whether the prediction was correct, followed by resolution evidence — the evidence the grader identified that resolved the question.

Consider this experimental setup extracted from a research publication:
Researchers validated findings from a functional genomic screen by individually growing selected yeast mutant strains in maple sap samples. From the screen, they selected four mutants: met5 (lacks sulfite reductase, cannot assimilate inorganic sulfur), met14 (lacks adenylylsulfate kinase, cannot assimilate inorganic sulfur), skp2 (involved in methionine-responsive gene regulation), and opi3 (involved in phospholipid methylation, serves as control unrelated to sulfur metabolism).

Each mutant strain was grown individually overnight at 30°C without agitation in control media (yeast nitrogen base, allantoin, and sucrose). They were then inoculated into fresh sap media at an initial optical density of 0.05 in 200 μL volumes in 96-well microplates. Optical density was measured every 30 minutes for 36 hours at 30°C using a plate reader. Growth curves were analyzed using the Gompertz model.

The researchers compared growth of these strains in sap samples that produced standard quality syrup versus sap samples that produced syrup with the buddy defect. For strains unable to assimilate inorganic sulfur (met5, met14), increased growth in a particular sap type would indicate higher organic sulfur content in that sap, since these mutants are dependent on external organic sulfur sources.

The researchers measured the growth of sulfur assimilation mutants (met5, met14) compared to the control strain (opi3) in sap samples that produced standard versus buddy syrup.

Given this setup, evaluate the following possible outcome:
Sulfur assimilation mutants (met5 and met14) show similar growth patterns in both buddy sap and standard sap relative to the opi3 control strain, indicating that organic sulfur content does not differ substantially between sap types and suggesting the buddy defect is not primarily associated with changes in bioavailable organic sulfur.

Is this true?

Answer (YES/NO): NO